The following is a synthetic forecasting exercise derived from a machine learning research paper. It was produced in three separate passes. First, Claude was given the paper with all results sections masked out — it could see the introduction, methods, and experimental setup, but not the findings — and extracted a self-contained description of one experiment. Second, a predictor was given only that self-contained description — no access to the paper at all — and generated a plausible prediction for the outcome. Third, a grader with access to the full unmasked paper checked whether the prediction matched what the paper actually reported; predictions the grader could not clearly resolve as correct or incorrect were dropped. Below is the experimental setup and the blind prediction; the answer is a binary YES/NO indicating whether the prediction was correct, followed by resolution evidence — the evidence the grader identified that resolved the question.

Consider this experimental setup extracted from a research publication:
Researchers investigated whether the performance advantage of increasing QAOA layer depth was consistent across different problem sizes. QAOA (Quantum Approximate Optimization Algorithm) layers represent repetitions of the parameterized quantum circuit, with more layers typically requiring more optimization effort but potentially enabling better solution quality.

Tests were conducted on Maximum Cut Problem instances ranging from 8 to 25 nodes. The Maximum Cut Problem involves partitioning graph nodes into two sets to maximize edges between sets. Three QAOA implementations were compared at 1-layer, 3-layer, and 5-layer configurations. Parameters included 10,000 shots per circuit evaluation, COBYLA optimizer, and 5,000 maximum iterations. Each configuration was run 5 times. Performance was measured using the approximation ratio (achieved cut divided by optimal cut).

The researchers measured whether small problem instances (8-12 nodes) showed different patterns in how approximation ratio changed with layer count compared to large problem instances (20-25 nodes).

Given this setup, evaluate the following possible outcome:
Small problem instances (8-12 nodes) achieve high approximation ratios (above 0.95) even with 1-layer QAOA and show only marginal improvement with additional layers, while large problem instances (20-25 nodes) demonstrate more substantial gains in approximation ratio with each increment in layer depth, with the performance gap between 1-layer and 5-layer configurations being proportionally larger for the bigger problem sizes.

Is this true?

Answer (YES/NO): NO